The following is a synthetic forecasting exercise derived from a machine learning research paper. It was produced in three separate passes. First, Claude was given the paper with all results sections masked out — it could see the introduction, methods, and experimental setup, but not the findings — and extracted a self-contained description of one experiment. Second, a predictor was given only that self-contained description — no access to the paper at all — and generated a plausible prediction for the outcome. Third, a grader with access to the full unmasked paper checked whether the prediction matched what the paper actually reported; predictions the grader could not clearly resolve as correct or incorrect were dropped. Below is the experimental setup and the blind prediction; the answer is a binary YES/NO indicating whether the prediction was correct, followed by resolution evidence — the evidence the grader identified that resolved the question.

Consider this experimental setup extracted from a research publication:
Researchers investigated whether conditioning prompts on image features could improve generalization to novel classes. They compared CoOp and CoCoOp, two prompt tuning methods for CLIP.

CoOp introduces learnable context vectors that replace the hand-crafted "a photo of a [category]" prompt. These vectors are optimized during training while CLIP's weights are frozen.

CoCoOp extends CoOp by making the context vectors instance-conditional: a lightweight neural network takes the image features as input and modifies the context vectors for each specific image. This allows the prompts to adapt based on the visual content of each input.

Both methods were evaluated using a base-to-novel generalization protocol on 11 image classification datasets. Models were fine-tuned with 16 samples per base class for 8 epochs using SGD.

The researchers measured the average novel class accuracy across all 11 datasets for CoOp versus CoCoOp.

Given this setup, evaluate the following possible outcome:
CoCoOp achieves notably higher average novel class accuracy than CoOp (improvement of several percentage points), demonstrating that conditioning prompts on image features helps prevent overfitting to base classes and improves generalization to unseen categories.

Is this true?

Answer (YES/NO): YES